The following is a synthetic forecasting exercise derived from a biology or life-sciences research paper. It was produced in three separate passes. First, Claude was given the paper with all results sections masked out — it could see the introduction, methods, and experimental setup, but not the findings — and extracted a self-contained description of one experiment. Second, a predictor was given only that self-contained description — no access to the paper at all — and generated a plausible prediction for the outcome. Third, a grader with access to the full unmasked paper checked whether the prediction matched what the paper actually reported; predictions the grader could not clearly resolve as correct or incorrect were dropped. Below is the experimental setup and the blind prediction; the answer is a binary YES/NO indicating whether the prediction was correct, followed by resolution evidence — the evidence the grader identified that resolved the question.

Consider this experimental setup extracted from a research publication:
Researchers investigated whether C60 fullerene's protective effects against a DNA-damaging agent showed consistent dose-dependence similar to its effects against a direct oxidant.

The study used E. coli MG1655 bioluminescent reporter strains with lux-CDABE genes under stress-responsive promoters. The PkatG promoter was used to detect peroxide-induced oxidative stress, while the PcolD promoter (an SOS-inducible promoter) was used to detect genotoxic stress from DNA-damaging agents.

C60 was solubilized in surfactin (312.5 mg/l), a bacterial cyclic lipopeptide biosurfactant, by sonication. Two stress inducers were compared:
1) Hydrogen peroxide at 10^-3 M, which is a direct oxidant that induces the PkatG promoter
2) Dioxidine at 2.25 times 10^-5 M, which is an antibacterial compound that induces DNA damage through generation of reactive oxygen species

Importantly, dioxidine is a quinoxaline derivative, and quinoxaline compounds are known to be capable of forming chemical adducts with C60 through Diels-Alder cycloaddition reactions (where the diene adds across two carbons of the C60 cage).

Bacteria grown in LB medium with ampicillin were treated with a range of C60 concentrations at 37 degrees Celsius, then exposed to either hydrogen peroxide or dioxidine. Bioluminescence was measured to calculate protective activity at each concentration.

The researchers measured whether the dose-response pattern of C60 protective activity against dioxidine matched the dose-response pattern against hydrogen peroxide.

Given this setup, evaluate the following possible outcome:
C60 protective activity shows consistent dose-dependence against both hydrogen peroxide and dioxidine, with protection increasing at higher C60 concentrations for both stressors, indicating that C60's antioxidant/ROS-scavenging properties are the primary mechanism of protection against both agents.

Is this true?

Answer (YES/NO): NO